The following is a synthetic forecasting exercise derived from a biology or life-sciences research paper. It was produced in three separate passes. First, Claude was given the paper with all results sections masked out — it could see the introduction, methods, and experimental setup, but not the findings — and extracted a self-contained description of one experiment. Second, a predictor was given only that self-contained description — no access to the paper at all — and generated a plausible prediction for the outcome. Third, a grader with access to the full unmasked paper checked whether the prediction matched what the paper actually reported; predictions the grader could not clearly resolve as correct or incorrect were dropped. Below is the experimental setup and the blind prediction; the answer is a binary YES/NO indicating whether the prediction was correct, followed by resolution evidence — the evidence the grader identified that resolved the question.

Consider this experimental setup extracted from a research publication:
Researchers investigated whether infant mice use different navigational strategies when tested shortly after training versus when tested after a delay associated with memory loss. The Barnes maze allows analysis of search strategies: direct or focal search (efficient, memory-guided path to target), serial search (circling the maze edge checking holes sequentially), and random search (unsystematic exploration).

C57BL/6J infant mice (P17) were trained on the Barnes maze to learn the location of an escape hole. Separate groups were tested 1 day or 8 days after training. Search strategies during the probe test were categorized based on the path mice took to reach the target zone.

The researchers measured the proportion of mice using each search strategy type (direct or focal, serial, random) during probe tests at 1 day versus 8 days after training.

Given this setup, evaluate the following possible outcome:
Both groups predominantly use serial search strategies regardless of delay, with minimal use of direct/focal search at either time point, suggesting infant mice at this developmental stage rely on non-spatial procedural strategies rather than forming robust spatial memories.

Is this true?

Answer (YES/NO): NO